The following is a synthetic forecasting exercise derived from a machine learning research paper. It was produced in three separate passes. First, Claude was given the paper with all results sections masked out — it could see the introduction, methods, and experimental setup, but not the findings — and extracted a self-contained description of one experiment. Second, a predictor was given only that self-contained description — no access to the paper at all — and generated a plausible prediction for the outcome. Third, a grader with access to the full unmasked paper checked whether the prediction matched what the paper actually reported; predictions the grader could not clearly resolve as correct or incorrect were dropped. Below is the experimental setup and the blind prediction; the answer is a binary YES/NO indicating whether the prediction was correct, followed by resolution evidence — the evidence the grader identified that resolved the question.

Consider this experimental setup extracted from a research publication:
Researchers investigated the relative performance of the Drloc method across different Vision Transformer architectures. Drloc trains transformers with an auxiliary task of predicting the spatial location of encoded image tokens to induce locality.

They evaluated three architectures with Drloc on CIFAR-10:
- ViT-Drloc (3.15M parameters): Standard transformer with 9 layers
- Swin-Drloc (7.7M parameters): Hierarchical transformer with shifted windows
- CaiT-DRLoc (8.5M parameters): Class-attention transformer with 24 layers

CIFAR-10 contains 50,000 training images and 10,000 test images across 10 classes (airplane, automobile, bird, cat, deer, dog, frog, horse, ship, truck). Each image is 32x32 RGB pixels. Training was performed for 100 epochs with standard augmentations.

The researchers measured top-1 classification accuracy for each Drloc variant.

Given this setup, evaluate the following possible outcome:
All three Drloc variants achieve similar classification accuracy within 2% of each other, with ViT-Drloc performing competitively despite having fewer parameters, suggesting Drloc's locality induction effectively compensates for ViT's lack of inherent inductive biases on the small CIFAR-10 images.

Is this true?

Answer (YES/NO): NO